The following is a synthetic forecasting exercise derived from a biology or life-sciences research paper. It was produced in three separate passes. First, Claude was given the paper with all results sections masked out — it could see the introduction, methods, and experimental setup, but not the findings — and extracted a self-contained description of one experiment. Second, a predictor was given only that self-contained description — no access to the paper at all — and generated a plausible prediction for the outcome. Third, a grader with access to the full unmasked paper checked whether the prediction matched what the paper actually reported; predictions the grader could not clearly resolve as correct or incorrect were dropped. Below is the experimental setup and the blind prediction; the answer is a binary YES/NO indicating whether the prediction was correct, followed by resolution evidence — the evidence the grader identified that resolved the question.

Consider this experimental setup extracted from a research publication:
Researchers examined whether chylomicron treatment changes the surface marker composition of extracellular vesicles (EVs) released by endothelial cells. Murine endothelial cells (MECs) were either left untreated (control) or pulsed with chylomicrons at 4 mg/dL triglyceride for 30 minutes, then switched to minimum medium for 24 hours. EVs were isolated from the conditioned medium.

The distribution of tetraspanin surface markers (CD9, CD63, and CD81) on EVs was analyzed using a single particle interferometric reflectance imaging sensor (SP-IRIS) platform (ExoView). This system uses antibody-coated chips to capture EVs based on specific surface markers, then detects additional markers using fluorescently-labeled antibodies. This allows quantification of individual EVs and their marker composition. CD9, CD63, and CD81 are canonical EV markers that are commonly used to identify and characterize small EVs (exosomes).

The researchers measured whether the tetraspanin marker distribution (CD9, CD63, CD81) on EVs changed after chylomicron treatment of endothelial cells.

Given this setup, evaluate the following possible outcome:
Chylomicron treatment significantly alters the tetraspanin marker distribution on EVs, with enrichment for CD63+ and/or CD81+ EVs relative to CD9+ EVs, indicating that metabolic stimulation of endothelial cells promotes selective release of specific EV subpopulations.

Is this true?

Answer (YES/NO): NO